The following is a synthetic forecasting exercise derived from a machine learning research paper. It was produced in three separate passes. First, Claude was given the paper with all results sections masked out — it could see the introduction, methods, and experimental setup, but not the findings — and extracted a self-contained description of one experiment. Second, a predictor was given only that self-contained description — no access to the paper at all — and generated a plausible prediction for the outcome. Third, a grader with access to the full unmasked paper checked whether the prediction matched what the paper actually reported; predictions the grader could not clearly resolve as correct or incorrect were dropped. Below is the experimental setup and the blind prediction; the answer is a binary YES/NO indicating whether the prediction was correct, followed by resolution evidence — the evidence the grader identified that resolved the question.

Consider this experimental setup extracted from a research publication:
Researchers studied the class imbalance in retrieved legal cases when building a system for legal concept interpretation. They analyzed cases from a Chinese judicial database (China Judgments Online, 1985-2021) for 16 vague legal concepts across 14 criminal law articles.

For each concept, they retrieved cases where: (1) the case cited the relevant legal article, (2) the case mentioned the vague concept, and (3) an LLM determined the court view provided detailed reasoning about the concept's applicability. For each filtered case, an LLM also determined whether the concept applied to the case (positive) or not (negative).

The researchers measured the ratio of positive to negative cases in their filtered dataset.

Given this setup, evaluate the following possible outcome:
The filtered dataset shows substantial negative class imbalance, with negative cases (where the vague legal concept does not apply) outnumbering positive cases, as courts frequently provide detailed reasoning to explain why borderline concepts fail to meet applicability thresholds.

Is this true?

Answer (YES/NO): NO